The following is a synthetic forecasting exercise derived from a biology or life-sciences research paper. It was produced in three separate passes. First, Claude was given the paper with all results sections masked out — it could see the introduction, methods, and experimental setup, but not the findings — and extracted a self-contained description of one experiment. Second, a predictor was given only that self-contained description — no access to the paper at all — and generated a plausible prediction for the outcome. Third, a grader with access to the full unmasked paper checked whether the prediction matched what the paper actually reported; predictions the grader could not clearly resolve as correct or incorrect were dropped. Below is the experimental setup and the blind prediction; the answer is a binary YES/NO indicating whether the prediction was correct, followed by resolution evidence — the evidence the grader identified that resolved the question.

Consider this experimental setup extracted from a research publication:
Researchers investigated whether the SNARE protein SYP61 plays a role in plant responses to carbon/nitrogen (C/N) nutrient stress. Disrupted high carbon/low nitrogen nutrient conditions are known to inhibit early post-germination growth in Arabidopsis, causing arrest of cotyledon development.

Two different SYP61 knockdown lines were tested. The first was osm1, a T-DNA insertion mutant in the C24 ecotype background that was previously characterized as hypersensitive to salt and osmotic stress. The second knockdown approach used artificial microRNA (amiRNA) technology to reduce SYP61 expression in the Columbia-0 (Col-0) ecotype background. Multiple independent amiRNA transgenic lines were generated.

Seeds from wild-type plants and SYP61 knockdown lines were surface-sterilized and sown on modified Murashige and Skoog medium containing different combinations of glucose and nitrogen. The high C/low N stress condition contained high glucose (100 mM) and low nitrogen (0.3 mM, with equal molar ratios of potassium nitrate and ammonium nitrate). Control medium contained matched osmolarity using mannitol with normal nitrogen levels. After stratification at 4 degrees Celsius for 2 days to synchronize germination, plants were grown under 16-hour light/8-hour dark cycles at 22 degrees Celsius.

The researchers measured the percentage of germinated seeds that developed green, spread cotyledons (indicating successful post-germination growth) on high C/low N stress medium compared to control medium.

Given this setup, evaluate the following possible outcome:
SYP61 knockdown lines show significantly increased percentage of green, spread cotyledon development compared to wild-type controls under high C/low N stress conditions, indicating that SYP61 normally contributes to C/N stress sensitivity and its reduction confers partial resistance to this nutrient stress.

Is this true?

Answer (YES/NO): NO